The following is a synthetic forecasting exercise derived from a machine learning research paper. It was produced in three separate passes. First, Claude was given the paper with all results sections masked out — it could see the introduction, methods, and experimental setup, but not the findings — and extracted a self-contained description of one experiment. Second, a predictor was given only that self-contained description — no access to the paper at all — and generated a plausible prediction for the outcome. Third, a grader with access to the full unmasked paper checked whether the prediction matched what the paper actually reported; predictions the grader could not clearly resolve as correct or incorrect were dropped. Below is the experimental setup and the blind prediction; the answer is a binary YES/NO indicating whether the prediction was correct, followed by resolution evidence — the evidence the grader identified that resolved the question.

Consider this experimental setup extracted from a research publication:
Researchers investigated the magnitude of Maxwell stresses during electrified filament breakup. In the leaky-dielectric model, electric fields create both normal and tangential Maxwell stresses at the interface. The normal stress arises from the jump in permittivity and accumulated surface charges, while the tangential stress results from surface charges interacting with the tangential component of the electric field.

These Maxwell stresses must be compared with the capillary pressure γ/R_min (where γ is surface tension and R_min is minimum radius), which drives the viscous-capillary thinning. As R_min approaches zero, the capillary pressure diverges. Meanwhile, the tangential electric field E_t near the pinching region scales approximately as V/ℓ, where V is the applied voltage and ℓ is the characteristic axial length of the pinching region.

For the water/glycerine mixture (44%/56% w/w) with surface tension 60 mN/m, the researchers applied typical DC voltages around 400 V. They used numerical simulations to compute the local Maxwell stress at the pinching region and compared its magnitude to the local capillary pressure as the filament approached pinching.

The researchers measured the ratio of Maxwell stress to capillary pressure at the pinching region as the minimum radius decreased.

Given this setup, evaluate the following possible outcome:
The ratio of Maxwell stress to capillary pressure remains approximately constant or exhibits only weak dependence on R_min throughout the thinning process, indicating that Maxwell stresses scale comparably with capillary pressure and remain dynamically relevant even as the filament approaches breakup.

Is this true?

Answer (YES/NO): NO